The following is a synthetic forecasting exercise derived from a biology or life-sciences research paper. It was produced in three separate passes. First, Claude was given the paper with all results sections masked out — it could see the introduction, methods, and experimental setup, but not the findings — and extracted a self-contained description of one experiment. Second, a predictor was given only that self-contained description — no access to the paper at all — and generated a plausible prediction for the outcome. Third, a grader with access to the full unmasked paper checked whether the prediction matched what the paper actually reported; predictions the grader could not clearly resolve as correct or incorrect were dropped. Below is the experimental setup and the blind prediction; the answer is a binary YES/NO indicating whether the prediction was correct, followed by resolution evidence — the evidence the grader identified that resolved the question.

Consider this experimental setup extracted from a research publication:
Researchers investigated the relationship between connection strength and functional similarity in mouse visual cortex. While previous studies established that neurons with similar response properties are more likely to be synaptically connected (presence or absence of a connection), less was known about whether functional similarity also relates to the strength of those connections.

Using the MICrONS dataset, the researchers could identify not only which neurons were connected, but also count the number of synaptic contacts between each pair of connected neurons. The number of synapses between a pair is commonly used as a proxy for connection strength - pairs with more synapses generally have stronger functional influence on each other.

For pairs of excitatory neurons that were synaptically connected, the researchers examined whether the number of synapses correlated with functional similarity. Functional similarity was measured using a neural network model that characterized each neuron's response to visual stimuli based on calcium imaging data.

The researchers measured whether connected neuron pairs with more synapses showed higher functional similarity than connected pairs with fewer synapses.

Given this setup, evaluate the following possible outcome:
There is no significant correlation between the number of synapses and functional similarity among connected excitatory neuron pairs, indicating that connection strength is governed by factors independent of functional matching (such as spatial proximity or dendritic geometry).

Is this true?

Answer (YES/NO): NO